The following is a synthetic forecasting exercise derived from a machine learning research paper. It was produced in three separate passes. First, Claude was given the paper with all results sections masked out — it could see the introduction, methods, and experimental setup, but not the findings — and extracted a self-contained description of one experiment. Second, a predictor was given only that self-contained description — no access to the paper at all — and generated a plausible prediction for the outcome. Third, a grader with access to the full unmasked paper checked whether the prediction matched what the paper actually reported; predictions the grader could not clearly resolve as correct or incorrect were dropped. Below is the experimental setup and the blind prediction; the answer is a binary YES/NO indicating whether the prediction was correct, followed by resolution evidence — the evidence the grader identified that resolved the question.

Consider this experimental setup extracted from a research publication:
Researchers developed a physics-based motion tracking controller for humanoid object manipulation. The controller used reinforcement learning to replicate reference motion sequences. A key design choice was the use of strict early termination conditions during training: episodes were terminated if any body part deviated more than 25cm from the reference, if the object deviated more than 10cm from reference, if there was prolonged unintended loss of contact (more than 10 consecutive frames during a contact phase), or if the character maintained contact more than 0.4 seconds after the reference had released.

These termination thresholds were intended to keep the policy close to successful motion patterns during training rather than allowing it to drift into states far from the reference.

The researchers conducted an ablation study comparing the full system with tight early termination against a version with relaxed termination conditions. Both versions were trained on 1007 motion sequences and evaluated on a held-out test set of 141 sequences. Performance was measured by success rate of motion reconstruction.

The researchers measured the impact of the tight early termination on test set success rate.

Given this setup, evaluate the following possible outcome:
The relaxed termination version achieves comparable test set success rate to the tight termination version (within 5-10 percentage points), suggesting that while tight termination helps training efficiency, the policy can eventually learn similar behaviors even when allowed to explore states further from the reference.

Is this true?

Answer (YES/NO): NO